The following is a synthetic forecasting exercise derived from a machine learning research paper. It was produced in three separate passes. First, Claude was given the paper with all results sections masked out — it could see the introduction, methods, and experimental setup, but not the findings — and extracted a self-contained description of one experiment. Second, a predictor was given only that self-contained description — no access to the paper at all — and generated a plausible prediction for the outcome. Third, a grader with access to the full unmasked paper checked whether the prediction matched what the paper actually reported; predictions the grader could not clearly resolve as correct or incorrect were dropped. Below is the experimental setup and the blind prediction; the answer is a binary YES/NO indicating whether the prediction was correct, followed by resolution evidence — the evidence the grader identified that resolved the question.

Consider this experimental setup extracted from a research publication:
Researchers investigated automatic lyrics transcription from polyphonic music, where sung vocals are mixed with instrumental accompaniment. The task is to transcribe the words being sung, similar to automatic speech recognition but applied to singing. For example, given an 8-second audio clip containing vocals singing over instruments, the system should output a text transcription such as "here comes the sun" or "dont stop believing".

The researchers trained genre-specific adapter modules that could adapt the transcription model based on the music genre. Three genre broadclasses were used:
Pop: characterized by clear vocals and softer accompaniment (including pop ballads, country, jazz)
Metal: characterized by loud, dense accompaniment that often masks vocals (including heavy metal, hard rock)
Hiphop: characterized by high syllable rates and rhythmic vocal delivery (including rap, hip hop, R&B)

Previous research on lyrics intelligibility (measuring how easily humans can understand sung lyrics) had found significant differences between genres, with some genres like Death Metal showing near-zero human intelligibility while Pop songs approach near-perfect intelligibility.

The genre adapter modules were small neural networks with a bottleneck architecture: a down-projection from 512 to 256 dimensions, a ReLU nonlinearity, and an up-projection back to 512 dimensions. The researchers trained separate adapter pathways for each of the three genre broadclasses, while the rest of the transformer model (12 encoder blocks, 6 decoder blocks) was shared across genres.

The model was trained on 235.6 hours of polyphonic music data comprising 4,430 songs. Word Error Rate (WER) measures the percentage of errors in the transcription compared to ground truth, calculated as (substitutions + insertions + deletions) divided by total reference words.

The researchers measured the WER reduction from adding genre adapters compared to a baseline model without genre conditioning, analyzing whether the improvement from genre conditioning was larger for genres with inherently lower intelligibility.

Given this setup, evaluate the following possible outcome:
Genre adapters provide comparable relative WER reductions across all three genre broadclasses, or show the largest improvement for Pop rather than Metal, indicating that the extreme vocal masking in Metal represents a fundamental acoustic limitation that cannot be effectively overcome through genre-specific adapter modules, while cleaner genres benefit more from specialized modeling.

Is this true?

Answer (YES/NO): YES